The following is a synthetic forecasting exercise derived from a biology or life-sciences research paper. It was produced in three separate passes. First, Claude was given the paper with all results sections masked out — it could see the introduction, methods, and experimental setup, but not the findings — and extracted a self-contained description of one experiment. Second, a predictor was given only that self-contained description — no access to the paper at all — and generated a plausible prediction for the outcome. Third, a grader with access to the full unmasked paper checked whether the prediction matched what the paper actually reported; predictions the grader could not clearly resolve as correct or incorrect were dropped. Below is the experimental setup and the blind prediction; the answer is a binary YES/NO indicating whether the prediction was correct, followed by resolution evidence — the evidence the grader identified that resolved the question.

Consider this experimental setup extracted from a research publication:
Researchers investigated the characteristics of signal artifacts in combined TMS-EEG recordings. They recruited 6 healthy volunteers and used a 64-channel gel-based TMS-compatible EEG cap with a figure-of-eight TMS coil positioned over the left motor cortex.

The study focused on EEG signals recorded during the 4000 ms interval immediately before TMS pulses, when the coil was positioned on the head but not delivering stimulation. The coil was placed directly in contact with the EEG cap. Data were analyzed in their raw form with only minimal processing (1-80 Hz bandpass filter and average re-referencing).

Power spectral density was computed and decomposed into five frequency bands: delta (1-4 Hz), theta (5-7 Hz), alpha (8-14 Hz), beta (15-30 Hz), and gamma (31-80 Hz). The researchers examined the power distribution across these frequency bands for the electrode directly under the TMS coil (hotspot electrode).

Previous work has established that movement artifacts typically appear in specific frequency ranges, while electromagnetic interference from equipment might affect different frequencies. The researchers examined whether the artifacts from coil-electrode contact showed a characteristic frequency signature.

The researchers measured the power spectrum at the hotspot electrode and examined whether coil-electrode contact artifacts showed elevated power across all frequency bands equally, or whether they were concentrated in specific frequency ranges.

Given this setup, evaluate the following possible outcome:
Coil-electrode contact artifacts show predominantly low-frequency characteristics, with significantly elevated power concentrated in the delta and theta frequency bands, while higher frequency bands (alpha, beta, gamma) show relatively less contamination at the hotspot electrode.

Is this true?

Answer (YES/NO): YES